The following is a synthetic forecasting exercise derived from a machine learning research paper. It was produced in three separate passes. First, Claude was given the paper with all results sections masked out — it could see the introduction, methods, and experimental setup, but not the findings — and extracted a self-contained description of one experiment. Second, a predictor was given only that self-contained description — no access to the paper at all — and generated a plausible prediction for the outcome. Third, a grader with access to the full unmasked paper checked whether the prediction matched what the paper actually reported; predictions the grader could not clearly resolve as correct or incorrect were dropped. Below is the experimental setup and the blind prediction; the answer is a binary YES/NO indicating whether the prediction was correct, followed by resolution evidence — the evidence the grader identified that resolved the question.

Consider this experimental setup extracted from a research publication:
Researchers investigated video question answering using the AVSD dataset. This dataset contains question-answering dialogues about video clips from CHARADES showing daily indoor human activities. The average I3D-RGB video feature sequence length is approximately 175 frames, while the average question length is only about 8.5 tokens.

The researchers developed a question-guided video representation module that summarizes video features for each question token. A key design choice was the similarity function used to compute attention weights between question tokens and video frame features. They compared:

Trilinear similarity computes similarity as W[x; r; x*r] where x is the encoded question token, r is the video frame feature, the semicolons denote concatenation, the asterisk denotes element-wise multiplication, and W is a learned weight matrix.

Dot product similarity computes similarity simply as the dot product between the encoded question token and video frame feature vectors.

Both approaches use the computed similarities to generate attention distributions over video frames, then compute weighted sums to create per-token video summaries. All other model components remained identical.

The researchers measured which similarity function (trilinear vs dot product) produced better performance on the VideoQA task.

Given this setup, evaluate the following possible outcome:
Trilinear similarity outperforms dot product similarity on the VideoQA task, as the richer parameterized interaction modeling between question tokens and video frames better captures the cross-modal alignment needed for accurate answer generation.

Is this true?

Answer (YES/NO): YES